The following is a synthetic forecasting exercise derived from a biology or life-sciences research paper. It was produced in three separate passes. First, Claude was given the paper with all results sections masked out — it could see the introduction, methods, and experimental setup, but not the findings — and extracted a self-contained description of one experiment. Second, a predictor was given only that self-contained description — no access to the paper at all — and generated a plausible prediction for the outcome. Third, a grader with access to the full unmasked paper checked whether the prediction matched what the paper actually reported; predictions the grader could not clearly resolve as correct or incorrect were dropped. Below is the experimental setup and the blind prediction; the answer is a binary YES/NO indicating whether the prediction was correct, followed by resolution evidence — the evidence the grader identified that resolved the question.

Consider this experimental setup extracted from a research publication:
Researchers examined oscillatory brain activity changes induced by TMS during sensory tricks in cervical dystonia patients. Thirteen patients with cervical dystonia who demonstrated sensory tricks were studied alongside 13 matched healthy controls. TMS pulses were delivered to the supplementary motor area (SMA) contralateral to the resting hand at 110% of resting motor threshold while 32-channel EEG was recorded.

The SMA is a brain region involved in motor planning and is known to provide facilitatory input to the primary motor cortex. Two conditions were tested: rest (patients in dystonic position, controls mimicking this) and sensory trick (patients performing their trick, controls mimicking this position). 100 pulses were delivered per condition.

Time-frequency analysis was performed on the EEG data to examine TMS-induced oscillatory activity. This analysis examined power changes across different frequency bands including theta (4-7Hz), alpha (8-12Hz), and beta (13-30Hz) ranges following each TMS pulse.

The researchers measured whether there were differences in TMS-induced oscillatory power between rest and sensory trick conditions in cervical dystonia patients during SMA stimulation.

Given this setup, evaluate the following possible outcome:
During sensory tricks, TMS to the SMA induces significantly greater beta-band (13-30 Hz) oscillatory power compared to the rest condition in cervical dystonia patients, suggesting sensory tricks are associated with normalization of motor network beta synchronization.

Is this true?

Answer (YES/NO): NO